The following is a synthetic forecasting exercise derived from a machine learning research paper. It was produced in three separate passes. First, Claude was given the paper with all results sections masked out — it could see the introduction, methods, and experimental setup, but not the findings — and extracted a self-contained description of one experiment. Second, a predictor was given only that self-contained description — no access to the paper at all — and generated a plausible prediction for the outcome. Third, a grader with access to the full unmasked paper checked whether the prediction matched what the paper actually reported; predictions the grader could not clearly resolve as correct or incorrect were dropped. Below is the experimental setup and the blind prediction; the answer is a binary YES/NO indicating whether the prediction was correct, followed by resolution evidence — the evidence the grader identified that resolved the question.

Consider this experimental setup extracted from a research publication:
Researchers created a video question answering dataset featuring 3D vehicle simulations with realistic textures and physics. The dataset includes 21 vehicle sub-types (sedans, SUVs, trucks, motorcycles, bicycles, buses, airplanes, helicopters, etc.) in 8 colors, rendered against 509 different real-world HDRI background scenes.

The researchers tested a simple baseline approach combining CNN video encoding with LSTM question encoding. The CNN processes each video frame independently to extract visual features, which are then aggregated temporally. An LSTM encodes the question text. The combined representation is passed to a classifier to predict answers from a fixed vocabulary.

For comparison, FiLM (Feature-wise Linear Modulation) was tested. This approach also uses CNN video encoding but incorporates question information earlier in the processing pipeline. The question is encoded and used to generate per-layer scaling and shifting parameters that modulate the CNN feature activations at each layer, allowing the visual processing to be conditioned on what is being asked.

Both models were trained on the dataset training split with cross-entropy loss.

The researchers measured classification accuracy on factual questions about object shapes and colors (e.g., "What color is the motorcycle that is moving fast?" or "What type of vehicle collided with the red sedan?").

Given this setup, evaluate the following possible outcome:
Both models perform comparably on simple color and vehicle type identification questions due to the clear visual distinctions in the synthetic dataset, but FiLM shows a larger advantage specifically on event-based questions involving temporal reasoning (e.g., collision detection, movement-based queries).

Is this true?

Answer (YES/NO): NO